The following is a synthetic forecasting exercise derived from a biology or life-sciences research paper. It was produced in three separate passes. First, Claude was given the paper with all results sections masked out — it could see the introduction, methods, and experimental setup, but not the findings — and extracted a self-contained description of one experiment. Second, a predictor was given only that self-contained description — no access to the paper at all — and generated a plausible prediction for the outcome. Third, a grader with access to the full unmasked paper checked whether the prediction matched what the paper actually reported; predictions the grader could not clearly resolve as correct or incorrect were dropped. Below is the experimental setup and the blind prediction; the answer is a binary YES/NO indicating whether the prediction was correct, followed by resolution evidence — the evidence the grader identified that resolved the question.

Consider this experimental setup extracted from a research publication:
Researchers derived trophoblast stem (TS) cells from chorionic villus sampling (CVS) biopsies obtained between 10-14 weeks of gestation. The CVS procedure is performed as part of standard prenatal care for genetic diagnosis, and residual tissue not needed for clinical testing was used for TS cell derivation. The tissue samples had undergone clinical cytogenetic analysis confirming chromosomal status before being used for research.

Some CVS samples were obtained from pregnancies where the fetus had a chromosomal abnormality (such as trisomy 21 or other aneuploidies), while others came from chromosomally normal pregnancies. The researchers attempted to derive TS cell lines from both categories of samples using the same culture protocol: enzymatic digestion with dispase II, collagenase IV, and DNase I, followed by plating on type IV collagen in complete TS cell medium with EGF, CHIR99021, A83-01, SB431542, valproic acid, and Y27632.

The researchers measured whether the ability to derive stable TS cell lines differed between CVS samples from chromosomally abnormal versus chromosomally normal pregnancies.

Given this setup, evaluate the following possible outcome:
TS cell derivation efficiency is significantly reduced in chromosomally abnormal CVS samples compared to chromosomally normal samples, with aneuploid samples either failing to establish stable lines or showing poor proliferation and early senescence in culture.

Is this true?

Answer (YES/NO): NO